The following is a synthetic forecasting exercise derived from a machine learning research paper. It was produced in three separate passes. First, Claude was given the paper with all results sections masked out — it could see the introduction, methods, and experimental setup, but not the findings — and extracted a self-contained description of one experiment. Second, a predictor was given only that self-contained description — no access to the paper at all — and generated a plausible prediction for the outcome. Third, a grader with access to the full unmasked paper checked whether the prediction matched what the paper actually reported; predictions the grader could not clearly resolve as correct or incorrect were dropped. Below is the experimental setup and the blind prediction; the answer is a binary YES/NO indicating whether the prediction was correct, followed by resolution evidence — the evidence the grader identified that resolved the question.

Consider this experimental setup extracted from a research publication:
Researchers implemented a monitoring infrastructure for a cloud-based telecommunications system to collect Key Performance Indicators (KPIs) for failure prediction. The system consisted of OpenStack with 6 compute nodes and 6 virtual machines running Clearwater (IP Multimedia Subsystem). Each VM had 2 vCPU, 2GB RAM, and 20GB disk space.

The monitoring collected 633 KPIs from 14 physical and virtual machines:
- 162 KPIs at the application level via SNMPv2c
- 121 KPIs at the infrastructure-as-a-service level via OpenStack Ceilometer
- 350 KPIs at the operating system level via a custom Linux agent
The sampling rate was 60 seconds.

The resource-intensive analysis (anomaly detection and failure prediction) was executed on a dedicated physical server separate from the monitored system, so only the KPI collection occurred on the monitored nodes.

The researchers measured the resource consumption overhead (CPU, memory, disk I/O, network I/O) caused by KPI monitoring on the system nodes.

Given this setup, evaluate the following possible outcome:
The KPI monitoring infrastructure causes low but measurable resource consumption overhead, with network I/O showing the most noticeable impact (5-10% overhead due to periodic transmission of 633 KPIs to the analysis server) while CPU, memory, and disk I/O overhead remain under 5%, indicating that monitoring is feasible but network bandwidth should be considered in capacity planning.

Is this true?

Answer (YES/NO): NO